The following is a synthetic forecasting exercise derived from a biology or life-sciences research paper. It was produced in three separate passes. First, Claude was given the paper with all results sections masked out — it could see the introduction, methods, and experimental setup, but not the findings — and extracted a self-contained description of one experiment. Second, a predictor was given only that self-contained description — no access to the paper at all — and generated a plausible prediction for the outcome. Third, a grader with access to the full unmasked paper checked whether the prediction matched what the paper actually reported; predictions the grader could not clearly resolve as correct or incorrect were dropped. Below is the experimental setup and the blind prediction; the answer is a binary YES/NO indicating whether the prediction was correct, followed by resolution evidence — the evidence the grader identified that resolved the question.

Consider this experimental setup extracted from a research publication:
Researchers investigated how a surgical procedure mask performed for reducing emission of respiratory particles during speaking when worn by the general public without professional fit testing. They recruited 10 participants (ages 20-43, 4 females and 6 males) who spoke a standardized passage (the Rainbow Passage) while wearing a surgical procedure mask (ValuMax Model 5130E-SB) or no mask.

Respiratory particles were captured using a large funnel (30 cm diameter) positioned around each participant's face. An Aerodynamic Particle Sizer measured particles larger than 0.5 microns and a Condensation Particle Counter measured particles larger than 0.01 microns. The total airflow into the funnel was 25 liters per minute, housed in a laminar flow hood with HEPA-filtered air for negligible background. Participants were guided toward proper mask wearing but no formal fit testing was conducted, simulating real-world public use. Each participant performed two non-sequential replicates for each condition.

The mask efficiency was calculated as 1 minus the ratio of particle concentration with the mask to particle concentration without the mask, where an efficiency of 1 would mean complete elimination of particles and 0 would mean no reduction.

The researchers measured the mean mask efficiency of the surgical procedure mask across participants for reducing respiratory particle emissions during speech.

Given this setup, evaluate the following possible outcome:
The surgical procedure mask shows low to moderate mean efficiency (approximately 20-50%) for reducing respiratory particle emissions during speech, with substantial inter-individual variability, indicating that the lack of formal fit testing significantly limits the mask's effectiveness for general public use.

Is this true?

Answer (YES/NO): NO